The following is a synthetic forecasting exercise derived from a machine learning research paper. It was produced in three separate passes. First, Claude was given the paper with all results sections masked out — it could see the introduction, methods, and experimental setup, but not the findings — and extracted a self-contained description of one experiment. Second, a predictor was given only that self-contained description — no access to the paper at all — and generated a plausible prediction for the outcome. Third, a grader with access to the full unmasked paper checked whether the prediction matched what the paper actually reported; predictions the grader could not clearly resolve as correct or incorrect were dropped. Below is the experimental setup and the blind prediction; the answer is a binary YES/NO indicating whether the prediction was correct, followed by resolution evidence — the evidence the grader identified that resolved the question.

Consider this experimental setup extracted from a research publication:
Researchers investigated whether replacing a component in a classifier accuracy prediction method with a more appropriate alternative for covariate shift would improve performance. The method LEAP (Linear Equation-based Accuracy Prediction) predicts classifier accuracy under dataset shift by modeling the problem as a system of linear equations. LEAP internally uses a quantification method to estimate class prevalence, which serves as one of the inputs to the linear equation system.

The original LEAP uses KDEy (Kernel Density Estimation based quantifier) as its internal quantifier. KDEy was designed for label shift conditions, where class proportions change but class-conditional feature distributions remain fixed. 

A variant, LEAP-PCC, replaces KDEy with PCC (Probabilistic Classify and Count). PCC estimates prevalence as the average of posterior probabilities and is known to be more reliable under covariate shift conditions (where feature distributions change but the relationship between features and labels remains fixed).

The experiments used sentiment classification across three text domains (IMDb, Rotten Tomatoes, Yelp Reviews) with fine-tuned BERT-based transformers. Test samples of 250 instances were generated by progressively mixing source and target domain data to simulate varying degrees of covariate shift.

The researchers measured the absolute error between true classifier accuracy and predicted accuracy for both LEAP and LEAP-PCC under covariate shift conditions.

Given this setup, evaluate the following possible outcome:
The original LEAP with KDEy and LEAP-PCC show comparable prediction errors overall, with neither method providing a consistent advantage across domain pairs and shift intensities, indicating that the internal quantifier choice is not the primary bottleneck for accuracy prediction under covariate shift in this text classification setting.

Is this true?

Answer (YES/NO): NO